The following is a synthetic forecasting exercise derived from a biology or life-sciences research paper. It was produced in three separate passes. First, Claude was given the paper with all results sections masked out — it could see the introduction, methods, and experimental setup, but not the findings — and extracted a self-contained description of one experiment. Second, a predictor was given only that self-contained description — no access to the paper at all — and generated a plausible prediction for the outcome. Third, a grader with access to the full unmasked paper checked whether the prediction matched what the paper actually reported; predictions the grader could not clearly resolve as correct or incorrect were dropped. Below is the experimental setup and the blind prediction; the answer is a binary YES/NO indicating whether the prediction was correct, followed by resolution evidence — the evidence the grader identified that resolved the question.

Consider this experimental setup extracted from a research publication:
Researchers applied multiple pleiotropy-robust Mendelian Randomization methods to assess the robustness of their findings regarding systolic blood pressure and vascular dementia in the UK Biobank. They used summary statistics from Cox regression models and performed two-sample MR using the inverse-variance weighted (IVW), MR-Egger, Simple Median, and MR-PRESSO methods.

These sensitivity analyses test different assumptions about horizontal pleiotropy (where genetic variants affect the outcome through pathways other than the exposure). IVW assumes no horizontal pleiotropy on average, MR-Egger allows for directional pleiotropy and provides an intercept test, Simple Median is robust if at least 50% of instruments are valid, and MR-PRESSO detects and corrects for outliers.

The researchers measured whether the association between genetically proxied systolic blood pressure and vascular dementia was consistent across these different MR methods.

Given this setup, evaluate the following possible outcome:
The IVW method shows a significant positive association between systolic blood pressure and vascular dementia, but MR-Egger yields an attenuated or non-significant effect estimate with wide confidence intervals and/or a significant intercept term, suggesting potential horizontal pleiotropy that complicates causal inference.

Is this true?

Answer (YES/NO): NO